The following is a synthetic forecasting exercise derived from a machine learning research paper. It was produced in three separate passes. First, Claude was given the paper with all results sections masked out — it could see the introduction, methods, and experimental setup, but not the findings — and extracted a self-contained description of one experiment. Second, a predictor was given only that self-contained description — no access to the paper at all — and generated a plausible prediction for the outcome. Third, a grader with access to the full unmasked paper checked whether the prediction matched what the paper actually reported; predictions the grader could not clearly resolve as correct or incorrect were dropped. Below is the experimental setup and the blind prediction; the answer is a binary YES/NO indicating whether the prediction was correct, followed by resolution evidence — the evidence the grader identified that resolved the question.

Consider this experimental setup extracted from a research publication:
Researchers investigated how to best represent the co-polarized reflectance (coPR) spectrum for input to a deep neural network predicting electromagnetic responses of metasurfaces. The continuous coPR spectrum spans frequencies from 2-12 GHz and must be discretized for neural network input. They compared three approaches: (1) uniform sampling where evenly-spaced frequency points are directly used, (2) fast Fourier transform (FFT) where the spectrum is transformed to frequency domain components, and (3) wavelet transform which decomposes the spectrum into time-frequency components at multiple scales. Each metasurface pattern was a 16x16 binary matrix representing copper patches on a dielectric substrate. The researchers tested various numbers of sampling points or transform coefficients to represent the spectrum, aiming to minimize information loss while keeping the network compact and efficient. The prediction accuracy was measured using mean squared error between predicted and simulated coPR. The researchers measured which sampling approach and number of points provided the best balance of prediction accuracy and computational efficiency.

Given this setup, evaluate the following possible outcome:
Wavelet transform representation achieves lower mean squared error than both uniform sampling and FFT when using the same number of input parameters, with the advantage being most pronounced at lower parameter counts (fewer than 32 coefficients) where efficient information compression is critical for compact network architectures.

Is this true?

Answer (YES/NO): NO